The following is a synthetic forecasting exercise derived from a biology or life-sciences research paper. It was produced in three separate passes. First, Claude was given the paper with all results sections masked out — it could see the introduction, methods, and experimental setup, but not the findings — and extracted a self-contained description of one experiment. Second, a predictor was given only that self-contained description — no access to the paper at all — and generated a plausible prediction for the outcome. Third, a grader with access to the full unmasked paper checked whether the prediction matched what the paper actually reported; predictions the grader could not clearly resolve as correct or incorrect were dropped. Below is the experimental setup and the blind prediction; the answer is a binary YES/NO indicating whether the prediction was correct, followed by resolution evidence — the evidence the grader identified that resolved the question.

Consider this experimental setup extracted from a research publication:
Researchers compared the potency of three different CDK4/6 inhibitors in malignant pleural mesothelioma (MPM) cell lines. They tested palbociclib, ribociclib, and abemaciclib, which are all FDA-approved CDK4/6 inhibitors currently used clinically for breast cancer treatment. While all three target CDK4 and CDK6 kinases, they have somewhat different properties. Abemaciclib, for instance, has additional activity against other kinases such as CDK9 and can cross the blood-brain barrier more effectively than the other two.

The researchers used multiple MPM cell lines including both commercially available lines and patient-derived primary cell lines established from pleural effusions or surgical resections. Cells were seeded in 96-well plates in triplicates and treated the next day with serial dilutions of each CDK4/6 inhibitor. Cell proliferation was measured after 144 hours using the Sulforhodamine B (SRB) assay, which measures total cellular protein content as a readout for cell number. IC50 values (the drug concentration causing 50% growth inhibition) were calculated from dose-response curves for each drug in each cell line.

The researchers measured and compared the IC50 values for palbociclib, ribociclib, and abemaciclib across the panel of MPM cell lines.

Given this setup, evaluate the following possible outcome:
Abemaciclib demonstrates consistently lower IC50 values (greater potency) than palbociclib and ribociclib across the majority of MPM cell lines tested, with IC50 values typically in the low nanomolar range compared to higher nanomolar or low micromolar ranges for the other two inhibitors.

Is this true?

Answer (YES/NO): NO